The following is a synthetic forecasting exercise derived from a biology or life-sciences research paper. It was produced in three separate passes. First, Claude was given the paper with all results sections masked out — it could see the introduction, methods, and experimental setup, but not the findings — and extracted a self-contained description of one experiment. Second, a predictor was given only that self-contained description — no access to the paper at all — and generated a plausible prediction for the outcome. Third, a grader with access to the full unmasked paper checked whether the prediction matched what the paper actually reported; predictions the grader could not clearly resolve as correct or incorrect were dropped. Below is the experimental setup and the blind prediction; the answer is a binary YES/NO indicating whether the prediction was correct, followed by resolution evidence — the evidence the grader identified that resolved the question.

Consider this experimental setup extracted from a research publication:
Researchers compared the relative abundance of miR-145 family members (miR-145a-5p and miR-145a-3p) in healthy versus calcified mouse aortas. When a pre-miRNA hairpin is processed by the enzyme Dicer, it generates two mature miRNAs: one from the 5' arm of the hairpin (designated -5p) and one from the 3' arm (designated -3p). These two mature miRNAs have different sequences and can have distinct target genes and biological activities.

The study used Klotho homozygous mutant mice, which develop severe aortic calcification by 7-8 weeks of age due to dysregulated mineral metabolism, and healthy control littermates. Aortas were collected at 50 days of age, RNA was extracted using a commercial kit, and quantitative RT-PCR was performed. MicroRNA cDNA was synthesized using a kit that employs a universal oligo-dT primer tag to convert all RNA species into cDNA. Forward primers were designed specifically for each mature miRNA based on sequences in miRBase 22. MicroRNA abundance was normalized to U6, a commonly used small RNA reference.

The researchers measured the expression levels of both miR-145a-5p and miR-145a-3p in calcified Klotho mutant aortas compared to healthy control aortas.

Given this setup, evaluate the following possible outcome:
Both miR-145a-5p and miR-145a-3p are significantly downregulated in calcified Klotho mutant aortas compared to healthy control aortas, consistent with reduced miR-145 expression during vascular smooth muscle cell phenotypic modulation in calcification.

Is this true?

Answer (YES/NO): YES